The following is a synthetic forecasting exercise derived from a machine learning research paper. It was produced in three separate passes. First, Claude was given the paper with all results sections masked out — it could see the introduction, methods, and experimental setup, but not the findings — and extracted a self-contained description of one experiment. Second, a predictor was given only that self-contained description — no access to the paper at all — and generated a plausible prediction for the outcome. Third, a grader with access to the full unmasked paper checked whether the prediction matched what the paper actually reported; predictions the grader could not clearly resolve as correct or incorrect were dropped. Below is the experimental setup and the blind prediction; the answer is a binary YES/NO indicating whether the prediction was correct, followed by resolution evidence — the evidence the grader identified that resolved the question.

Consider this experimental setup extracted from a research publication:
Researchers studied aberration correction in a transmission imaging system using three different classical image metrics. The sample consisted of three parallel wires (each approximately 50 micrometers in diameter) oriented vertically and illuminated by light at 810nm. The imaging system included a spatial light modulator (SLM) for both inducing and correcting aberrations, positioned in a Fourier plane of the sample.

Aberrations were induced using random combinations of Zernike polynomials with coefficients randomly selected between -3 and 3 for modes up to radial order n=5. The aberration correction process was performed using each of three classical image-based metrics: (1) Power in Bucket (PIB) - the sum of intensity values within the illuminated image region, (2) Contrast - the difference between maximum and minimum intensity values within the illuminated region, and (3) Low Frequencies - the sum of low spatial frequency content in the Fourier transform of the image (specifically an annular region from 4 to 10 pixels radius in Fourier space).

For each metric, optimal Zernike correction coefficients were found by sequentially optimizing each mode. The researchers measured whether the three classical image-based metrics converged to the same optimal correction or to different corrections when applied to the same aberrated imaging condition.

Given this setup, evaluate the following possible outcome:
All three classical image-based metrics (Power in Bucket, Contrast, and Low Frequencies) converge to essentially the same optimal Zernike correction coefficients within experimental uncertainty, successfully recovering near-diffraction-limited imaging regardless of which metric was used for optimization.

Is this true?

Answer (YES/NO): NO